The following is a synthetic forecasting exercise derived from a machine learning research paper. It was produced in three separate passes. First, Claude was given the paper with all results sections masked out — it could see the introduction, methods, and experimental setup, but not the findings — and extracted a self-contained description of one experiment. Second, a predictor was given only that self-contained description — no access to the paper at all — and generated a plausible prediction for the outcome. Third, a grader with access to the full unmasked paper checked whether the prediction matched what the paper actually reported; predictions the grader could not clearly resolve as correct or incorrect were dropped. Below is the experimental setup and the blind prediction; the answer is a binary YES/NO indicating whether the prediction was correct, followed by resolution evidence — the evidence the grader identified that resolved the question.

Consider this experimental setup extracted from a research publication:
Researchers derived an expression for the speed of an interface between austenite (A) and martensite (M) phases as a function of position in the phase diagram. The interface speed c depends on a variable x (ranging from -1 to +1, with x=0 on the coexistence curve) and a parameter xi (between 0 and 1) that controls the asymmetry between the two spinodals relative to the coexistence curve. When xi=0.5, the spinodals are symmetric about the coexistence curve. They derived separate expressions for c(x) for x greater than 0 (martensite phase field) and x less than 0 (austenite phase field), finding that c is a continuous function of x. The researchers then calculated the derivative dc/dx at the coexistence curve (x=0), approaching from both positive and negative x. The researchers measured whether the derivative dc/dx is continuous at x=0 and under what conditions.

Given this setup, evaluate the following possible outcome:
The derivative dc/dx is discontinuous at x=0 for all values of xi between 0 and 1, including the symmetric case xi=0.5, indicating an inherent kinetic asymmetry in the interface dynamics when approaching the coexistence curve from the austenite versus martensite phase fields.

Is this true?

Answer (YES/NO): NO